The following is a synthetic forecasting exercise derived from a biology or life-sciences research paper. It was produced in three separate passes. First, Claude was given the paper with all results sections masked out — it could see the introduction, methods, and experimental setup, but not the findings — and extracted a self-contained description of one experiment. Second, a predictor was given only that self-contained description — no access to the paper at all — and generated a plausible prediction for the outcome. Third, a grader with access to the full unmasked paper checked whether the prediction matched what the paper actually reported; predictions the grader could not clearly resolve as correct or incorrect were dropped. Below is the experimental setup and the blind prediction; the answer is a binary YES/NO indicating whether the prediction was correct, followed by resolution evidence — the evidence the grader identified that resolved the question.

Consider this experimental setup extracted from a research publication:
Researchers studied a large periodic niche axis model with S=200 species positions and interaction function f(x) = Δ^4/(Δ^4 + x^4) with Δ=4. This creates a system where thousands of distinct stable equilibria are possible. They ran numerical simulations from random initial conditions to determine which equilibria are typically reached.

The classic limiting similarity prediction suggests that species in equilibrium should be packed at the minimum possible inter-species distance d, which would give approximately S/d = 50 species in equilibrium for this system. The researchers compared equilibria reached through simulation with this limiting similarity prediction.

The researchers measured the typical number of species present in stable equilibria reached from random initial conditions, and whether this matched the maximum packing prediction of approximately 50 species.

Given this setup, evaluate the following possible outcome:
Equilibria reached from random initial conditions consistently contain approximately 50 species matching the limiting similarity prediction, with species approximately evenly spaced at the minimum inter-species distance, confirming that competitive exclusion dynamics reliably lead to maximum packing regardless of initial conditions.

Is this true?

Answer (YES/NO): NO